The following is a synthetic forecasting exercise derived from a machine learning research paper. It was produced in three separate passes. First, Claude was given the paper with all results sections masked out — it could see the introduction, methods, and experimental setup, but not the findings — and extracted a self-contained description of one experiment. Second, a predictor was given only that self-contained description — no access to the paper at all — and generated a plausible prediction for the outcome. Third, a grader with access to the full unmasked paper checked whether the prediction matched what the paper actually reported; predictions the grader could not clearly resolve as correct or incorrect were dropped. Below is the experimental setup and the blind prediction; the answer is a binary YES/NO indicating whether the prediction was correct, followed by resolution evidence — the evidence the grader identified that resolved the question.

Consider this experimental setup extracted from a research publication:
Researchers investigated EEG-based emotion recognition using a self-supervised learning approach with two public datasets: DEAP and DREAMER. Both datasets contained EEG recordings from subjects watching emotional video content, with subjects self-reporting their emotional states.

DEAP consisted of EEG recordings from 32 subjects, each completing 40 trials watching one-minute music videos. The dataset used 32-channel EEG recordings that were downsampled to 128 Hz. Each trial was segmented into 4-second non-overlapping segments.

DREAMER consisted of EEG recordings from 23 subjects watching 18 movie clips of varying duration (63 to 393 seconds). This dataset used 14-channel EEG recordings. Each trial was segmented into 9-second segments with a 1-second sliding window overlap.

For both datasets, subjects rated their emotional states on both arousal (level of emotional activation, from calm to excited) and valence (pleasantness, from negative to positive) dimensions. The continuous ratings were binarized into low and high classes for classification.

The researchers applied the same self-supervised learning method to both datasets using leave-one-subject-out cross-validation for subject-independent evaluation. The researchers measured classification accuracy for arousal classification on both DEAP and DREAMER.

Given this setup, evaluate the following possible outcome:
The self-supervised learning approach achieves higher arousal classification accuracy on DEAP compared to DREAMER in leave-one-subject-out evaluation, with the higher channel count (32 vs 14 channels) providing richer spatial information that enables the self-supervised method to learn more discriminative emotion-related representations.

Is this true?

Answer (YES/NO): NO